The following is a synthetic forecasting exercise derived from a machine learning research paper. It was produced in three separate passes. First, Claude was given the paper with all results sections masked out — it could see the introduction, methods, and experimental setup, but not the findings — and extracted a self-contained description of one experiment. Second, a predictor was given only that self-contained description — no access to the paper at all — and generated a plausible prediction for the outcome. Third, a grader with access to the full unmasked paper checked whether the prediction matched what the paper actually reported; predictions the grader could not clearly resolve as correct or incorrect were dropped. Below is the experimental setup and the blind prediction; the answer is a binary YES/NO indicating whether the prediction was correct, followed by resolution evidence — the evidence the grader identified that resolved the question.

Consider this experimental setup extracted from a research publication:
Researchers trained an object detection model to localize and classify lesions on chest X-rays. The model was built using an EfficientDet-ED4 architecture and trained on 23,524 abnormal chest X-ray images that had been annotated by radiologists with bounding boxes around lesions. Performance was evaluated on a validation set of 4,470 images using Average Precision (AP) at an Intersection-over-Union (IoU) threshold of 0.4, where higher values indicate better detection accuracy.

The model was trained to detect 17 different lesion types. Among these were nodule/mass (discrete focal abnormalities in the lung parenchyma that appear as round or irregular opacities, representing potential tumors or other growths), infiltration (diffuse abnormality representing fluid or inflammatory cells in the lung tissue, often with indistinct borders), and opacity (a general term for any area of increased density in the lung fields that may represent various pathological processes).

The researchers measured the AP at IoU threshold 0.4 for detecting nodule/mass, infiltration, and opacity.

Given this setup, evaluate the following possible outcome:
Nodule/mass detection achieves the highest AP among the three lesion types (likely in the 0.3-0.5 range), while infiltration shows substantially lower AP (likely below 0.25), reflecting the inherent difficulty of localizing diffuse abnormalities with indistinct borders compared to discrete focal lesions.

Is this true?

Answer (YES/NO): NO